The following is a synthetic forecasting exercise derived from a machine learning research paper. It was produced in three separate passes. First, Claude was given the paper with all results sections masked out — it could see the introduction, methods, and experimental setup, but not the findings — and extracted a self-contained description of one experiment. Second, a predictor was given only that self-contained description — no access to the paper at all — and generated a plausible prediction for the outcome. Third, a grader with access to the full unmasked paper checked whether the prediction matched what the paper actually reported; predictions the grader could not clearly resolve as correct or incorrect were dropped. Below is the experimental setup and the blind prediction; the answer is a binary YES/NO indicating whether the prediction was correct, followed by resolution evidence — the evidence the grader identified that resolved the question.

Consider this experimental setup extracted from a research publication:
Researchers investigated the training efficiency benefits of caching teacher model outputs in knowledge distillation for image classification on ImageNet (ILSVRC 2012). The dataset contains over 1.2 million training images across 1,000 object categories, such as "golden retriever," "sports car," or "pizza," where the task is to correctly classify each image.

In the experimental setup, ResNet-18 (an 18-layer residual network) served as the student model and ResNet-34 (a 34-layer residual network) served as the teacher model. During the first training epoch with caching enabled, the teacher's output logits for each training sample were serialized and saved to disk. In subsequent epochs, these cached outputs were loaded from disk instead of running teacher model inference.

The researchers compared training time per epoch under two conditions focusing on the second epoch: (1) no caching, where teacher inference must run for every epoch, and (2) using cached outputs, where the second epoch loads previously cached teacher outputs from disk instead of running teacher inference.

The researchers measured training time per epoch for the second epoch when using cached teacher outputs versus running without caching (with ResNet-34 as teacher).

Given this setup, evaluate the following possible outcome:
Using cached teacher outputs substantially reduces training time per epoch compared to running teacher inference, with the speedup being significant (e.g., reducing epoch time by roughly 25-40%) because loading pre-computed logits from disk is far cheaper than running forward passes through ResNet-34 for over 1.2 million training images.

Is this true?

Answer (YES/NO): NO